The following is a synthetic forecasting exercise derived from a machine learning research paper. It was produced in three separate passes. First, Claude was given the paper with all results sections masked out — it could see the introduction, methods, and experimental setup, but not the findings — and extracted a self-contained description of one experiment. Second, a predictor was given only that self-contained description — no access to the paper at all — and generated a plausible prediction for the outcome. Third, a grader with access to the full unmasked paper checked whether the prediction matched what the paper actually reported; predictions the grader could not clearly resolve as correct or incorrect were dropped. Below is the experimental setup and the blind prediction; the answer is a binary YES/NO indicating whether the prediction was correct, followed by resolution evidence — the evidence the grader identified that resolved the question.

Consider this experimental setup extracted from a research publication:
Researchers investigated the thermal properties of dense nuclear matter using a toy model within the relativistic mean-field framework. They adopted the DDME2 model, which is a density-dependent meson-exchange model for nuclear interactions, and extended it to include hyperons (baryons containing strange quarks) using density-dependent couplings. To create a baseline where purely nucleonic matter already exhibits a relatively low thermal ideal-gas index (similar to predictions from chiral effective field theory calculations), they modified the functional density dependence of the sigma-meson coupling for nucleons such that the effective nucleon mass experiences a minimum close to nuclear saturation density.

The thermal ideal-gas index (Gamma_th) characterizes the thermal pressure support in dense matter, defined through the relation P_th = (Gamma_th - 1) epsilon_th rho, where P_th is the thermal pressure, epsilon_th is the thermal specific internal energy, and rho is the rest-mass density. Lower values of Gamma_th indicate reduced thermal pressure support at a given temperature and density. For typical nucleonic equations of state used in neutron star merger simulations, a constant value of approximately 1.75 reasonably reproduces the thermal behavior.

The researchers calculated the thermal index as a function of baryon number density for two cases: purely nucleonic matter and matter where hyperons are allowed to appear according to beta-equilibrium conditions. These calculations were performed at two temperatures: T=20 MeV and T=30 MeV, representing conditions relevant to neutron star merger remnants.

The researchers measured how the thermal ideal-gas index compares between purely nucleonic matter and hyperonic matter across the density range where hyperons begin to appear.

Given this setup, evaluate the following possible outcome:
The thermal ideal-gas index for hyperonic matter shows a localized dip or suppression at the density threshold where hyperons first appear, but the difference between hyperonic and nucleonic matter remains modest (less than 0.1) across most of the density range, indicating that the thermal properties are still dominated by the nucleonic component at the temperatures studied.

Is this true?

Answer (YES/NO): NO